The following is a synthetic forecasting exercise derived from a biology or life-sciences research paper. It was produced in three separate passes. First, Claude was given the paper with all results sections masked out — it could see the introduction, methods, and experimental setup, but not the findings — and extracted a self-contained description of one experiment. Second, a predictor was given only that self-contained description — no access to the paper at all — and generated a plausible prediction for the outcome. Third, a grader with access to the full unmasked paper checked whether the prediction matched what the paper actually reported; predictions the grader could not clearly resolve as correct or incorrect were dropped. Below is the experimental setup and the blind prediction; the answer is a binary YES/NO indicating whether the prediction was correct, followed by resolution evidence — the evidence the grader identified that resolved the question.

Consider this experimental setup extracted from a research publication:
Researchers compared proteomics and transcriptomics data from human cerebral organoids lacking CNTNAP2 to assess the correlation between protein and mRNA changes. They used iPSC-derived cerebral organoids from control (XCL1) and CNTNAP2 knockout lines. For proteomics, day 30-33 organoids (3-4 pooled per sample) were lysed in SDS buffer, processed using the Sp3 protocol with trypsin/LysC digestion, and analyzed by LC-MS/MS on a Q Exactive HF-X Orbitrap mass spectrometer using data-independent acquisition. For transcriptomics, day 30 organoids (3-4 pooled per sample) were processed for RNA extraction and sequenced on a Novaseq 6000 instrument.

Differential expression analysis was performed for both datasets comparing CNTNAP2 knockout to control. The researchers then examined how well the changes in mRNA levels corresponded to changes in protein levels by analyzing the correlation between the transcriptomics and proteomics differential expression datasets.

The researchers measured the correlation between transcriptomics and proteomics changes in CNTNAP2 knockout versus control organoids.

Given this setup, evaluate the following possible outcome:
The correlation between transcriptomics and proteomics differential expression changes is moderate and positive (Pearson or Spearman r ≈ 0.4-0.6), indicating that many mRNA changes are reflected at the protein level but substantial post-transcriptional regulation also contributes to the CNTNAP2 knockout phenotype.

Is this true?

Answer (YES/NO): NO